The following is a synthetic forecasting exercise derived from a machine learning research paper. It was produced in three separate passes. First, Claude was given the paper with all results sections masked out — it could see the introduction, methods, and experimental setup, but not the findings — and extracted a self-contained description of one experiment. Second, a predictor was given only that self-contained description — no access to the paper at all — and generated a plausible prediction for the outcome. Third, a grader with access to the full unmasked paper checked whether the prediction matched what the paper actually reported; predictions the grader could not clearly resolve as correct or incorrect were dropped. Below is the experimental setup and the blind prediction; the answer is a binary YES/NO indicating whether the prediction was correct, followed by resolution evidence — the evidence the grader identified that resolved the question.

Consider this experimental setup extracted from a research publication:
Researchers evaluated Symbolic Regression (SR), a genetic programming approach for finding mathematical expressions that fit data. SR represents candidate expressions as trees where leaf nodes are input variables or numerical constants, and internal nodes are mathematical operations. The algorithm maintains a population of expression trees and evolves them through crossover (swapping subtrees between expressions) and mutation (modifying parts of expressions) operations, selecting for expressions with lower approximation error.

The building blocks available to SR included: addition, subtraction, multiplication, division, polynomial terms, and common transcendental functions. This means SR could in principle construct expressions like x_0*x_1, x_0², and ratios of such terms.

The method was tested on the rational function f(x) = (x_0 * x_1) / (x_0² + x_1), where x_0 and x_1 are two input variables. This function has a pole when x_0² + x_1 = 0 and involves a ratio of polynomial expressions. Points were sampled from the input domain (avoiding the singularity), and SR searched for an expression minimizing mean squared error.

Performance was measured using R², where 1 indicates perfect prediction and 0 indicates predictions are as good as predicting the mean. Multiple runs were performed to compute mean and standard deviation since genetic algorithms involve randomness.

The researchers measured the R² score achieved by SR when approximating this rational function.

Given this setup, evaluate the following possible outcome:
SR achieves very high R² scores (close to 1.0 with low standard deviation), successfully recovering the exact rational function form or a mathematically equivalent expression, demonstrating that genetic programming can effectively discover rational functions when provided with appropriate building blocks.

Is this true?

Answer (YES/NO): NO